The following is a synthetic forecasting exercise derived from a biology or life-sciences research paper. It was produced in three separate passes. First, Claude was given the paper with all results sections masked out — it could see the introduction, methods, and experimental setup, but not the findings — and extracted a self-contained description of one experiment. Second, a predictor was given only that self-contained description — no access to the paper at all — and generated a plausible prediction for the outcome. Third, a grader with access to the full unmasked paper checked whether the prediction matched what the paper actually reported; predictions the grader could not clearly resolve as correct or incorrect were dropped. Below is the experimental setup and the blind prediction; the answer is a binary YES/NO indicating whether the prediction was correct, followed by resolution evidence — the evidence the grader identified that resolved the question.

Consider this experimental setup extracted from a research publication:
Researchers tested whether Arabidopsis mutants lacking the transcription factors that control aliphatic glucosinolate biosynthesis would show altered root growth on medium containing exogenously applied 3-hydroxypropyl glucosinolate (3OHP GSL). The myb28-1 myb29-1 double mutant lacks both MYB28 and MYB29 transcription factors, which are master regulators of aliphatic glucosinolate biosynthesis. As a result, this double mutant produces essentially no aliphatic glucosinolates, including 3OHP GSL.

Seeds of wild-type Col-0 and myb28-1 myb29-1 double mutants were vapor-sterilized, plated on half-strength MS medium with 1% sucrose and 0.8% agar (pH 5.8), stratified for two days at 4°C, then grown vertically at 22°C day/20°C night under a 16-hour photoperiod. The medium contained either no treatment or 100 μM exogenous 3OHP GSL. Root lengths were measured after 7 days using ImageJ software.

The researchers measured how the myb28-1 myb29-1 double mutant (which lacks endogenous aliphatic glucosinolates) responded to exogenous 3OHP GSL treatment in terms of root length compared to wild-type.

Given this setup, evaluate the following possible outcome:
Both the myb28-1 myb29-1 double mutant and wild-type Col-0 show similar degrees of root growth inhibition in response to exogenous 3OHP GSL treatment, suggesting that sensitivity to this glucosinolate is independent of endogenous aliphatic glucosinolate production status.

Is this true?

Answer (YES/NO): NO